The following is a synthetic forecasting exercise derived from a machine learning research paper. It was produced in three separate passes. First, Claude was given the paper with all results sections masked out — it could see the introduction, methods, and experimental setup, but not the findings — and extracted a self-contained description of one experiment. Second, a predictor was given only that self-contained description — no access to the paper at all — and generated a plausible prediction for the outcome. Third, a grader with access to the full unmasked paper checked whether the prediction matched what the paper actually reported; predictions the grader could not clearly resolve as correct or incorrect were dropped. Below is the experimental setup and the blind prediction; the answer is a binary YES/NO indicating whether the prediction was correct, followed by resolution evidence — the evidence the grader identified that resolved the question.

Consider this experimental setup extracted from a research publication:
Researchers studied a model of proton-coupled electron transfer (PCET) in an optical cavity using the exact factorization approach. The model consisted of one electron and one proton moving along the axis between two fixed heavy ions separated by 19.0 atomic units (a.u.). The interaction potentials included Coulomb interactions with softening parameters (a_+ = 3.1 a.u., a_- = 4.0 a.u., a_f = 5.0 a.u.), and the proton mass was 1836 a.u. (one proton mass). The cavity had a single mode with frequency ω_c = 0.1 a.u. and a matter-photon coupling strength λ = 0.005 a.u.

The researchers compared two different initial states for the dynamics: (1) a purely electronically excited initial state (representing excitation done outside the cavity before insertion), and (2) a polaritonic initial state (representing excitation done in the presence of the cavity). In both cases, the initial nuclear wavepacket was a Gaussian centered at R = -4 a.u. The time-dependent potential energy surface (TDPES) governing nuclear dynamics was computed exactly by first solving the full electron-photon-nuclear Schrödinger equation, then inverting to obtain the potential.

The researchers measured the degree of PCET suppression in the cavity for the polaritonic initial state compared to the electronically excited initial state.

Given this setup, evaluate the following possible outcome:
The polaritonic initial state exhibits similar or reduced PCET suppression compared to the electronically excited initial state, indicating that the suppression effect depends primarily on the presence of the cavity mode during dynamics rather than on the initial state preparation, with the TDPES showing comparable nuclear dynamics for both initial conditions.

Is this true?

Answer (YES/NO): NO